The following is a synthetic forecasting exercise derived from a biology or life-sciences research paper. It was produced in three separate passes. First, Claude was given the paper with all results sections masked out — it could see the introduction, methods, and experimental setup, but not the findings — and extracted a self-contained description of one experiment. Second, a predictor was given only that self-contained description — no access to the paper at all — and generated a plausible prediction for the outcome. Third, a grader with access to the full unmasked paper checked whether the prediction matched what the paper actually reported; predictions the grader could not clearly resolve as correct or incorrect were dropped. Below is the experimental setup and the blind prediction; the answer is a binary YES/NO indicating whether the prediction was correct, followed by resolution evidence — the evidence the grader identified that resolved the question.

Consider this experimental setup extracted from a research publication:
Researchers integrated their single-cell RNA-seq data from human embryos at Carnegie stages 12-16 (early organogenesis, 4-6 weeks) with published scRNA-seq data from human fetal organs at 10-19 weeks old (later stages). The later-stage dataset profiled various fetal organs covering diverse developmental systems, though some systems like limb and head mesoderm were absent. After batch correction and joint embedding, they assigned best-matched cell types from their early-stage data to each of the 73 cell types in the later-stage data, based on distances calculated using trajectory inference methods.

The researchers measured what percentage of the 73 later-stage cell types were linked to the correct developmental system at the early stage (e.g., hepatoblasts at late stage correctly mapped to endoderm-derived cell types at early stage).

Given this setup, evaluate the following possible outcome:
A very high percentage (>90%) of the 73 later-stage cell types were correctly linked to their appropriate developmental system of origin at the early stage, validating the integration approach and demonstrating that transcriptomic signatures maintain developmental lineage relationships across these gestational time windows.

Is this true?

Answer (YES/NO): NO